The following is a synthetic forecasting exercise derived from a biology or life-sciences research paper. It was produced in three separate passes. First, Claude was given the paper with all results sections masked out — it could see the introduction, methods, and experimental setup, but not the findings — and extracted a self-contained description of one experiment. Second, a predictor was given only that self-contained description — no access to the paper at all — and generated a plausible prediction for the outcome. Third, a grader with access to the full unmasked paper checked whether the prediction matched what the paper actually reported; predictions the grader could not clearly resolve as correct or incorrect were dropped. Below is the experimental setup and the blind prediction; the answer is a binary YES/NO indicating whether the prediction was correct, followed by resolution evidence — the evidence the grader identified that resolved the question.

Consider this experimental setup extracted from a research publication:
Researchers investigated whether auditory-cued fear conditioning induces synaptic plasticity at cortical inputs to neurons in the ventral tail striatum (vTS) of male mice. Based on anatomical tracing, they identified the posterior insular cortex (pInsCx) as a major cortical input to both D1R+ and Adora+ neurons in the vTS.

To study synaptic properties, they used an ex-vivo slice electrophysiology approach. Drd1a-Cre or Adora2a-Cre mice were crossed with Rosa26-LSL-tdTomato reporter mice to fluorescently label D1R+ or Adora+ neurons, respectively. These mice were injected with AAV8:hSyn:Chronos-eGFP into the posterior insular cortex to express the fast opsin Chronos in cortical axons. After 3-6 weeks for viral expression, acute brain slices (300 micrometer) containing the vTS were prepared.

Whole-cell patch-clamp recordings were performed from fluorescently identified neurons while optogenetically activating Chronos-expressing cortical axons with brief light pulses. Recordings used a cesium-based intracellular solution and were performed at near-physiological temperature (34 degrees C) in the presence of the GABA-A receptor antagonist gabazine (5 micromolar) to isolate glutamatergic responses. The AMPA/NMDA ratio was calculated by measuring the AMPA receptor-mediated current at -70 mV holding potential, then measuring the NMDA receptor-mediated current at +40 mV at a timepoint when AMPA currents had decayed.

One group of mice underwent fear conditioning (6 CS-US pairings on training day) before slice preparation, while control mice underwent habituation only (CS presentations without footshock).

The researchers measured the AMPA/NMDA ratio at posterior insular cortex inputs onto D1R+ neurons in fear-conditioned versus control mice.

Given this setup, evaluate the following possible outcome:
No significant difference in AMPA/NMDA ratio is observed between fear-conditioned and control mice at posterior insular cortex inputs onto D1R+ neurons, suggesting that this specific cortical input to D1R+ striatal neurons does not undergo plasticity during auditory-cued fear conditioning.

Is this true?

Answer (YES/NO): NO